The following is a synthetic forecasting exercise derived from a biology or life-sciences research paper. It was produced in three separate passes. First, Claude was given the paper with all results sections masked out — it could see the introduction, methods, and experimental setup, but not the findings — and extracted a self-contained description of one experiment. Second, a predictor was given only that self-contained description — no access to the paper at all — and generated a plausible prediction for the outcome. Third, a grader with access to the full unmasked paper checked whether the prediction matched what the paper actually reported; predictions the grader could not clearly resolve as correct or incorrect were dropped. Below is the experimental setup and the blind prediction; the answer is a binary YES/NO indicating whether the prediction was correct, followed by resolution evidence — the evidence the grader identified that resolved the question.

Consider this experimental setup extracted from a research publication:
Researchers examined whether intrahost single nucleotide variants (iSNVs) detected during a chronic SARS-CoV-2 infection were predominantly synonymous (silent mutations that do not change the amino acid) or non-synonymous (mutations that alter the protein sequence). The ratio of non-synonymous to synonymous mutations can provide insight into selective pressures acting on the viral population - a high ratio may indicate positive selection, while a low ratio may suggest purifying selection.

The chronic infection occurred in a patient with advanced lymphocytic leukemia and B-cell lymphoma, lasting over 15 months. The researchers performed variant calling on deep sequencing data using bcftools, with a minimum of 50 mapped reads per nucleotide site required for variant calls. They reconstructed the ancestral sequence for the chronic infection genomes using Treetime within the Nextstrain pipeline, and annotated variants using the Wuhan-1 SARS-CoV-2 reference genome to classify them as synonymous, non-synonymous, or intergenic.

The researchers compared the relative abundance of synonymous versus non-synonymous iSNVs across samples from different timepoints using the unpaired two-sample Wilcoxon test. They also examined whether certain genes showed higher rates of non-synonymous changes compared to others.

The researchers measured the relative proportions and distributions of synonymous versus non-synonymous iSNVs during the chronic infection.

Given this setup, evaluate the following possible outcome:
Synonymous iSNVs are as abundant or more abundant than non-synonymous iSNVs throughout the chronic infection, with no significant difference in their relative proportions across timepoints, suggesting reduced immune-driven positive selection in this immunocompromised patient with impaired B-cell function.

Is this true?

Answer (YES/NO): NO